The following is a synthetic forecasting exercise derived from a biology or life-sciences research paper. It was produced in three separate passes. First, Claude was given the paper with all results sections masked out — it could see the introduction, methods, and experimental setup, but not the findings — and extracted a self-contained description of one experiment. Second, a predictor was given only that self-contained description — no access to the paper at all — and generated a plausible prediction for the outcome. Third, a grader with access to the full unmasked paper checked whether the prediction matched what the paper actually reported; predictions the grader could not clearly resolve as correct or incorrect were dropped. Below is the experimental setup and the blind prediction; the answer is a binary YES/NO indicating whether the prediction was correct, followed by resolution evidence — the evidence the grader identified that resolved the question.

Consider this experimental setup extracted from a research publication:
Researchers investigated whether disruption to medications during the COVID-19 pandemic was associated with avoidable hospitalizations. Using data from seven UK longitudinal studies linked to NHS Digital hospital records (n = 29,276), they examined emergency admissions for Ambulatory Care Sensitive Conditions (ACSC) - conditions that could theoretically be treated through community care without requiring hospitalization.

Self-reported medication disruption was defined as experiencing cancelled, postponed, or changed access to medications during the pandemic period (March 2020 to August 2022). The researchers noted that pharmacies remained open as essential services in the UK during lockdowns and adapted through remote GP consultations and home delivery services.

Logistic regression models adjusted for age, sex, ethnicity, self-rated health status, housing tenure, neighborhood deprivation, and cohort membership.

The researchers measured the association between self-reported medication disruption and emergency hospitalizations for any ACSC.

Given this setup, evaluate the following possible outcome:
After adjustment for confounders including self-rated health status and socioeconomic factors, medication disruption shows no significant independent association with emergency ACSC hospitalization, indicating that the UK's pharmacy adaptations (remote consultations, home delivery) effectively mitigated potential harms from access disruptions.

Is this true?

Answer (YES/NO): NO